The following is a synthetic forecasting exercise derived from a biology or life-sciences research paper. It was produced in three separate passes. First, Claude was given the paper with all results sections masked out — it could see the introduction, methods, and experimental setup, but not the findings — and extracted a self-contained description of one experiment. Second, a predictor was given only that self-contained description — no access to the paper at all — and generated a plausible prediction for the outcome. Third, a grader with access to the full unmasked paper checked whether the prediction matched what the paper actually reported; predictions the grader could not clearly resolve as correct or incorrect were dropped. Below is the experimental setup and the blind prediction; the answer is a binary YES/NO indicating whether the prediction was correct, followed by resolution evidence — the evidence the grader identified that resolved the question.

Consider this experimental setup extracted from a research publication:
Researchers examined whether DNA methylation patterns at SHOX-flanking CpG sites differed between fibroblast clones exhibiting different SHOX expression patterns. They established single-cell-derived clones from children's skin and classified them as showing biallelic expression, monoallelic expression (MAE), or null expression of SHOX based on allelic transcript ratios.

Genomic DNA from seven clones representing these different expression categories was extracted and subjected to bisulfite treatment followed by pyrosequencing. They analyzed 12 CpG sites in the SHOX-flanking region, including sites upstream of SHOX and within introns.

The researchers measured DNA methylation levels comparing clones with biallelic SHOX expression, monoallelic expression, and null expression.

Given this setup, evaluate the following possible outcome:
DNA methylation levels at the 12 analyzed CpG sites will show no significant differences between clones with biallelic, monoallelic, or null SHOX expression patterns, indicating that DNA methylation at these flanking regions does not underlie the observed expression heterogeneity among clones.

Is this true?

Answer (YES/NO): YES